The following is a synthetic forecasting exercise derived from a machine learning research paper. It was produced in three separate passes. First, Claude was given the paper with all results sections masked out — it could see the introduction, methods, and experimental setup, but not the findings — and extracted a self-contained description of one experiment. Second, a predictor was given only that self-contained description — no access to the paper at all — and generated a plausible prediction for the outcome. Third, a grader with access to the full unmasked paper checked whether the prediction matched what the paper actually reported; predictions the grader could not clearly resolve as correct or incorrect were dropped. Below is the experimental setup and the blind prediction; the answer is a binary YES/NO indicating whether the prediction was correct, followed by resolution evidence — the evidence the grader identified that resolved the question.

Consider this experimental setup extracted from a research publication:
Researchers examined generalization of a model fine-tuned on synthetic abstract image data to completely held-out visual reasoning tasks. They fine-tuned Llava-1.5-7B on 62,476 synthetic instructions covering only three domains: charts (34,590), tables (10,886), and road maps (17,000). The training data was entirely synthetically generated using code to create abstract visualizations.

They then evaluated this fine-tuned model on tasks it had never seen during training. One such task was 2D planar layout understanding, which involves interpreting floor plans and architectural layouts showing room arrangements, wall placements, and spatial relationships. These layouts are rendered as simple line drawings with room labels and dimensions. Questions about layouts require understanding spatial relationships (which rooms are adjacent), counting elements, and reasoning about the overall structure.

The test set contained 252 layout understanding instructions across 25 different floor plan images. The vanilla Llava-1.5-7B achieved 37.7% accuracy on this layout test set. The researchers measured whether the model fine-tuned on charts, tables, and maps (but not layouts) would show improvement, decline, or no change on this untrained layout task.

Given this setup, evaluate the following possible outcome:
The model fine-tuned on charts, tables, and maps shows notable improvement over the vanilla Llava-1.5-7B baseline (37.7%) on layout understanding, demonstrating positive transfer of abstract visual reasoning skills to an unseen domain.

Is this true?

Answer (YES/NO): YES